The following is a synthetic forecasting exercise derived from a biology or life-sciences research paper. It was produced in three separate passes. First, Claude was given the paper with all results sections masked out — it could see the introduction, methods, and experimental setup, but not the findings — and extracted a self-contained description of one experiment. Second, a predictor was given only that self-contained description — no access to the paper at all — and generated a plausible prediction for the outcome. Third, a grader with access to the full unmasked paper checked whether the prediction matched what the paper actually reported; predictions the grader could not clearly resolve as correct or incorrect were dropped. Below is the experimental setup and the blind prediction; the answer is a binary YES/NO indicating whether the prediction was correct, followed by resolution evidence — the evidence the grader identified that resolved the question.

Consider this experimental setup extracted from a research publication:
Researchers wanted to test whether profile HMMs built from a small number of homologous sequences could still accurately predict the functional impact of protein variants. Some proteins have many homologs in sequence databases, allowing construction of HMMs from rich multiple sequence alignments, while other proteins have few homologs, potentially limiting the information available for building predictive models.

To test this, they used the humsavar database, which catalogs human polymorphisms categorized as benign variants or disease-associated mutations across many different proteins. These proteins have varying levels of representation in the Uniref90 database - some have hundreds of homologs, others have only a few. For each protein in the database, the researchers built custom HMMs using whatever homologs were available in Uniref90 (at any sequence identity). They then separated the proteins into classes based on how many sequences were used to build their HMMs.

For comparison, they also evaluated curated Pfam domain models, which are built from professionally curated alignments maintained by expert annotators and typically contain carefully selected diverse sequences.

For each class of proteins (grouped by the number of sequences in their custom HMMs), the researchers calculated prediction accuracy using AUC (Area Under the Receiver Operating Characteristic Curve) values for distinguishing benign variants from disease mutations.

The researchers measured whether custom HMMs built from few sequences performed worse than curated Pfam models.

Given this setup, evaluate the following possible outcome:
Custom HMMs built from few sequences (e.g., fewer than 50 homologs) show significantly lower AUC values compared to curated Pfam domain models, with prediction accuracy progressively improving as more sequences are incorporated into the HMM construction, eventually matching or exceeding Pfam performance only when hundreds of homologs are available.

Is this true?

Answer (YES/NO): NO